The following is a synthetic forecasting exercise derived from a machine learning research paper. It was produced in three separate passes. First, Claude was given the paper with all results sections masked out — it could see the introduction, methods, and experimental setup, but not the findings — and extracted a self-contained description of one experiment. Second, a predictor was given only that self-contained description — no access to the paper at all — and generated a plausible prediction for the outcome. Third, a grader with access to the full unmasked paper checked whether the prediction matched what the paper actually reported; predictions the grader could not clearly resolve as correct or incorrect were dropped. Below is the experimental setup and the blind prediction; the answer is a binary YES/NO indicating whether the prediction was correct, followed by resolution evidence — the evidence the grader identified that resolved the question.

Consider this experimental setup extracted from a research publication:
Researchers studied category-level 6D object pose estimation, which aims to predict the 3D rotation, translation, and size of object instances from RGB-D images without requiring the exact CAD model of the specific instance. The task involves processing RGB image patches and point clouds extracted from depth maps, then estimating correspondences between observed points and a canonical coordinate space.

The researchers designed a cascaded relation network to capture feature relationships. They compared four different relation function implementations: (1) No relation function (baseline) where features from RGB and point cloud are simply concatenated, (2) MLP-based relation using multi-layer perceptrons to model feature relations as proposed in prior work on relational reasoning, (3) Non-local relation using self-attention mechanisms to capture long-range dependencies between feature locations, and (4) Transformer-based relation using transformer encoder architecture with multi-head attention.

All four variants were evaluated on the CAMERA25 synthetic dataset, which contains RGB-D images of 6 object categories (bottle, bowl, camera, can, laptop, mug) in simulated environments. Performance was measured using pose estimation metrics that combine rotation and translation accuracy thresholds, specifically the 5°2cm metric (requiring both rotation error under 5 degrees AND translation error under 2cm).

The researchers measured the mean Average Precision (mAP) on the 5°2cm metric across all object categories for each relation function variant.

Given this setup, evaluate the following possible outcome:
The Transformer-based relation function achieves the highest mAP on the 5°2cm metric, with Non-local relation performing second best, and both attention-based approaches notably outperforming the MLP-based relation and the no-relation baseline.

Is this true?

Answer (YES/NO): YES